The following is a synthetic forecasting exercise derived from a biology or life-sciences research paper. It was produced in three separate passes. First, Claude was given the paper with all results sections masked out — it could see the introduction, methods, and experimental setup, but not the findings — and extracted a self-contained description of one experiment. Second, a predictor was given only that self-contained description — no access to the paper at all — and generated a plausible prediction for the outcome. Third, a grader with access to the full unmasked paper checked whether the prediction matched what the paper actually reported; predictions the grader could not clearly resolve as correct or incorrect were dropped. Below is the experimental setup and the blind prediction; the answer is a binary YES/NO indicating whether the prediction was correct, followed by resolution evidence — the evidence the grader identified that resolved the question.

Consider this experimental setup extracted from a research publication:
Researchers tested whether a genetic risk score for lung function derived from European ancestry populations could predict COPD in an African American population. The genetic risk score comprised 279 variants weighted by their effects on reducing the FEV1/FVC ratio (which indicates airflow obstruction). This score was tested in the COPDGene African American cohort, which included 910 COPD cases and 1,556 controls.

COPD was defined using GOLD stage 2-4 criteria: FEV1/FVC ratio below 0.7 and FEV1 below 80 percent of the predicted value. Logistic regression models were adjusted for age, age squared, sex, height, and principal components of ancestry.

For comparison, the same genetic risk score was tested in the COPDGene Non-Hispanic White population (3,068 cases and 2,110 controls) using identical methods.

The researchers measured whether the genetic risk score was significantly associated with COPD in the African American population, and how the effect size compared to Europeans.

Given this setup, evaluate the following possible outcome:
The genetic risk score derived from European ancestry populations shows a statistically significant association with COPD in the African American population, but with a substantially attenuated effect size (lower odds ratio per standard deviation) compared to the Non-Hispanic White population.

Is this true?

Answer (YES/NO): YES